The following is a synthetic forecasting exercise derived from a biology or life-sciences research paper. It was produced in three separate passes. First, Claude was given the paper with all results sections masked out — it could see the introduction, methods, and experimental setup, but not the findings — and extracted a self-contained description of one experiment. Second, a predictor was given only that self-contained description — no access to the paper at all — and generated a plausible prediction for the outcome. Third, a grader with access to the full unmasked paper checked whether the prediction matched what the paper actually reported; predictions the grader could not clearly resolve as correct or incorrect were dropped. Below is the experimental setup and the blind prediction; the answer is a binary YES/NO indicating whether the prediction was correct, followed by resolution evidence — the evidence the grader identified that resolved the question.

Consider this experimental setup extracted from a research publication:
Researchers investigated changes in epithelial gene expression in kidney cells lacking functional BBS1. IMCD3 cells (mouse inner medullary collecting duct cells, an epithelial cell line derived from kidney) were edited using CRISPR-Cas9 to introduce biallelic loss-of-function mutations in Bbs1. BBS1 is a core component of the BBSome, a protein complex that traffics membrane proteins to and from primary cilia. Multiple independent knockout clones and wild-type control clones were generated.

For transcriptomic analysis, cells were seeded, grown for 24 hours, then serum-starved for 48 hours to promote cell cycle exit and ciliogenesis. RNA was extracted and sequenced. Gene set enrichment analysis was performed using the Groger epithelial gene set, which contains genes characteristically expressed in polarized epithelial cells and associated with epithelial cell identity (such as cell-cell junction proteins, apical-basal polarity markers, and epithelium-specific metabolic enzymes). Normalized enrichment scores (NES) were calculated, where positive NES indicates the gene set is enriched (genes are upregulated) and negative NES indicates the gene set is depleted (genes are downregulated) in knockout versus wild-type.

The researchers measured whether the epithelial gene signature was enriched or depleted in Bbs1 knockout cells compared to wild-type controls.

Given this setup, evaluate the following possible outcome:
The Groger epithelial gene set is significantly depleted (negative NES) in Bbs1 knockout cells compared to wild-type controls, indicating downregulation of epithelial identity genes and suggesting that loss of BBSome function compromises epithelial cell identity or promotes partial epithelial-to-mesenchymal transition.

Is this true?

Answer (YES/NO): NO